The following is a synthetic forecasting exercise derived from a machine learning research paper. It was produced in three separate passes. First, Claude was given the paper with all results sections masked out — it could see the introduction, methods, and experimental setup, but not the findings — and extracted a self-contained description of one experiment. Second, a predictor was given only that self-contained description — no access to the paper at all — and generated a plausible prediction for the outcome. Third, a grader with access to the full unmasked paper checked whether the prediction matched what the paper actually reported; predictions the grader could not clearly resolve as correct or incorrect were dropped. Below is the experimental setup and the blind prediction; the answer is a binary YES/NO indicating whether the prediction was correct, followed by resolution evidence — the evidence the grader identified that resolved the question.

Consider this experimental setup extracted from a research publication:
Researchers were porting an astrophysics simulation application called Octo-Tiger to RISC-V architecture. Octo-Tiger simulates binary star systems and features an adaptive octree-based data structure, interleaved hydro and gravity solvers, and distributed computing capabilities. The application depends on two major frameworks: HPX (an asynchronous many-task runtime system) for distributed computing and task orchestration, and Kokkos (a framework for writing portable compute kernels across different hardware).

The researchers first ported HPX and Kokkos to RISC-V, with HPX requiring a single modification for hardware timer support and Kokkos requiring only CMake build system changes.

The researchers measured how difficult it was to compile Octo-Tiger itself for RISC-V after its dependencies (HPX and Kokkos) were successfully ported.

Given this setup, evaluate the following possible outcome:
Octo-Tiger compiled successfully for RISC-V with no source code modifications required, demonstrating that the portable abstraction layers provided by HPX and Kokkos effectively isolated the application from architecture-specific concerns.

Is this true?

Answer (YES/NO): YES